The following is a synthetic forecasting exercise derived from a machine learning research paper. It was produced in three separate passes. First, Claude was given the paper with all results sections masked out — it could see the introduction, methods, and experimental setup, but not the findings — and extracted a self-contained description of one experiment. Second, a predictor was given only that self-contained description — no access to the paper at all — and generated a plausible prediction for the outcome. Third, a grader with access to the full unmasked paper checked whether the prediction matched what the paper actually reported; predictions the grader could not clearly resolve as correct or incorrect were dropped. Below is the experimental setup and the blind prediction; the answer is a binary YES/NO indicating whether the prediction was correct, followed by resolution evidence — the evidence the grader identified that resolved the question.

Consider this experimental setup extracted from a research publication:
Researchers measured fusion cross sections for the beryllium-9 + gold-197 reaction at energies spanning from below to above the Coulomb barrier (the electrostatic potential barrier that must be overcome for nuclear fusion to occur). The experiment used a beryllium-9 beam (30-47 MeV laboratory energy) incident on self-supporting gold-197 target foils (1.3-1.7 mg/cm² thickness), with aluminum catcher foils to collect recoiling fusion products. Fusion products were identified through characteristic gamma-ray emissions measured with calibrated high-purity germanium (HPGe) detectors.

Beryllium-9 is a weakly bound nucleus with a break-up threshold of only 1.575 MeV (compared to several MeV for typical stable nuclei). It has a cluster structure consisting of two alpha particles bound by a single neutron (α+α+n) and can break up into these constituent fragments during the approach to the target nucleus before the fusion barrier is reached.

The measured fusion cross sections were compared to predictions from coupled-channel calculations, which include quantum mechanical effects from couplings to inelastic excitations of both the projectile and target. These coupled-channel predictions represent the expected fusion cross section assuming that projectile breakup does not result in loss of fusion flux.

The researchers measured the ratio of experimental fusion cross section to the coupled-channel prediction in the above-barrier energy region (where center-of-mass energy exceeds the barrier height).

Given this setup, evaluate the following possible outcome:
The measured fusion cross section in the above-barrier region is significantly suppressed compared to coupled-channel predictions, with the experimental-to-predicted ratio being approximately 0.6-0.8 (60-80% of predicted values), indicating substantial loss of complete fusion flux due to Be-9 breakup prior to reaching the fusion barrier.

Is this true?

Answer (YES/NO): YES